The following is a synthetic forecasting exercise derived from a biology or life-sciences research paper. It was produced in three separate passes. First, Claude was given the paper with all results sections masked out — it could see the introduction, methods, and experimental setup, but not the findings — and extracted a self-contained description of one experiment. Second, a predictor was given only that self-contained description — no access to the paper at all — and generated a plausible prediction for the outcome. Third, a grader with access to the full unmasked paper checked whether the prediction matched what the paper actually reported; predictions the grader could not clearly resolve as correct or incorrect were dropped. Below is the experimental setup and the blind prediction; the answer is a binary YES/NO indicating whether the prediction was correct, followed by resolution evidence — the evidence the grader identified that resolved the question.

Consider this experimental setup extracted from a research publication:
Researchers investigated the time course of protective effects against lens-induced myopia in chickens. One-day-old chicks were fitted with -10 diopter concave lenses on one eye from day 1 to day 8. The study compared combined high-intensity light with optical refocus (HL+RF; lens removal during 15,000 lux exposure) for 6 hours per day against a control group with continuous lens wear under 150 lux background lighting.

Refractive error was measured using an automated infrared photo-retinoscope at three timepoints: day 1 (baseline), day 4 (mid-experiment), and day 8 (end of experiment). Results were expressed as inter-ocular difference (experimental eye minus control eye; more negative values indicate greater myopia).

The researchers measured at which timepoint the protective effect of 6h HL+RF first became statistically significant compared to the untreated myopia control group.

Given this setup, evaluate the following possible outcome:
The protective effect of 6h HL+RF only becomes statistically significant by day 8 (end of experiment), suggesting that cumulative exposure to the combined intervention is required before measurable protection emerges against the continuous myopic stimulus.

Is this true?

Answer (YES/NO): NO